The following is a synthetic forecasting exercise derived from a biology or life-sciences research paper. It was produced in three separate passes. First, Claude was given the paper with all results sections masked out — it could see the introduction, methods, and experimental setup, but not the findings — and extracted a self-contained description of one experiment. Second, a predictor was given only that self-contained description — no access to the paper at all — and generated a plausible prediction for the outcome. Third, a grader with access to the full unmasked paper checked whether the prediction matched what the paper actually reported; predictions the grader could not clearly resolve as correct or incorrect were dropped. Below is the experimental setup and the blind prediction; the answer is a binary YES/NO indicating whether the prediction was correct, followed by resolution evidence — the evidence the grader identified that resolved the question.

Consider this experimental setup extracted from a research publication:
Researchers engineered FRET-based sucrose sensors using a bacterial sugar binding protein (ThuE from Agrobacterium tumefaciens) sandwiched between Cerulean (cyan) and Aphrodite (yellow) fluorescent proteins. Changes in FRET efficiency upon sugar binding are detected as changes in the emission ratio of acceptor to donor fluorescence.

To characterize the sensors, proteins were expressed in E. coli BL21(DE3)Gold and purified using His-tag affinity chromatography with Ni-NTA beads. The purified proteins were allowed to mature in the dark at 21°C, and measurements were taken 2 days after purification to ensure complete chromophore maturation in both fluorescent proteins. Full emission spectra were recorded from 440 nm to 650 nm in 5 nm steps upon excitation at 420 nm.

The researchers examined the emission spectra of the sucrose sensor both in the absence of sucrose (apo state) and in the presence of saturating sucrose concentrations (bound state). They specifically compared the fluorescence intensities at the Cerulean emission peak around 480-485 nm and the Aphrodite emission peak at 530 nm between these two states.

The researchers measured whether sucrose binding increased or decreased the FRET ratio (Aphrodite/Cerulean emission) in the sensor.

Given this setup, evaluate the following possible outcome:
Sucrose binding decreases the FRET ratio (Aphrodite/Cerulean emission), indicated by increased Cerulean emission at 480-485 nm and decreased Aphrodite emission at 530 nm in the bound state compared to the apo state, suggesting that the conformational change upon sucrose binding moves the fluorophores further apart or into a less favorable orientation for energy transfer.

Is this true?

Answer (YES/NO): YES